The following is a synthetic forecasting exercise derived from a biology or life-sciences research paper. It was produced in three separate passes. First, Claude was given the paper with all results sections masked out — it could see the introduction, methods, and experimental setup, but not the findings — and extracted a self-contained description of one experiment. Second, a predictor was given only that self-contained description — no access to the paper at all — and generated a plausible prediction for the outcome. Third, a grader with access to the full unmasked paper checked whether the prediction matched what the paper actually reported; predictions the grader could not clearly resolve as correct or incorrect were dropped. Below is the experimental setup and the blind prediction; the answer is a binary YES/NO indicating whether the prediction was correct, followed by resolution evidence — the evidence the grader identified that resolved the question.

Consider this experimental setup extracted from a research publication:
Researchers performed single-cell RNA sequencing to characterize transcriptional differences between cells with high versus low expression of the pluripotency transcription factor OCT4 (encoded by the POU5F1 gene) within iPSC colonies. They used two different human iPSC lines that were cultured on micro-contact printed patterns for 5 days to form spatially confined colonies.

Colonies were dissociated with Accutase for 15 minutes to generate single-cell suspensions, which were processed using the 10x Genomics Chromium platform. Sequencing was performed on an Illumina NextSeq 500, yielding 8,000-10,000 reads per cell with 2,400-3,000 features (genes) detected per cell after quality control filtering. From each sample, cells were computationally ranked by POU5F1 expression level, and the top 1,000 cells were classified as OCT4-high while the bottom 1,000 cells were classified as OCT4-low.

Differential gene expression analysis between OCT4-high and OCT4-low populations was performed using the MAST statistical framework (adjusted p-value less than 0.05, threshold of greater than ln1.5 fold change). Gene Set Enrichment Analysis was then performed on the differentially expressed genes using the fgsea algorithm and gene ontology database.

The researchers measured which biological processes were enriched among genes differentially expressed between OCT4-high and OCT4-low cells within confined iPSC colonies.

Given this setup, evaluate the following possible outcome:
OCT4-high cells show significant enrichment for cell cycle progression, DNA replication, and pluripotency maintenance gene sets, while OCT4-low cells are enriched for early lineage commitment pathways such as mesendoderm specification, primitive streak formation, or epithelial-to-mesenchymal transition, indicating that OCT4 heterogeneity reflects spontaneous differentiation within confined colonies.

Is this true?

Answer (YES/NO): NO